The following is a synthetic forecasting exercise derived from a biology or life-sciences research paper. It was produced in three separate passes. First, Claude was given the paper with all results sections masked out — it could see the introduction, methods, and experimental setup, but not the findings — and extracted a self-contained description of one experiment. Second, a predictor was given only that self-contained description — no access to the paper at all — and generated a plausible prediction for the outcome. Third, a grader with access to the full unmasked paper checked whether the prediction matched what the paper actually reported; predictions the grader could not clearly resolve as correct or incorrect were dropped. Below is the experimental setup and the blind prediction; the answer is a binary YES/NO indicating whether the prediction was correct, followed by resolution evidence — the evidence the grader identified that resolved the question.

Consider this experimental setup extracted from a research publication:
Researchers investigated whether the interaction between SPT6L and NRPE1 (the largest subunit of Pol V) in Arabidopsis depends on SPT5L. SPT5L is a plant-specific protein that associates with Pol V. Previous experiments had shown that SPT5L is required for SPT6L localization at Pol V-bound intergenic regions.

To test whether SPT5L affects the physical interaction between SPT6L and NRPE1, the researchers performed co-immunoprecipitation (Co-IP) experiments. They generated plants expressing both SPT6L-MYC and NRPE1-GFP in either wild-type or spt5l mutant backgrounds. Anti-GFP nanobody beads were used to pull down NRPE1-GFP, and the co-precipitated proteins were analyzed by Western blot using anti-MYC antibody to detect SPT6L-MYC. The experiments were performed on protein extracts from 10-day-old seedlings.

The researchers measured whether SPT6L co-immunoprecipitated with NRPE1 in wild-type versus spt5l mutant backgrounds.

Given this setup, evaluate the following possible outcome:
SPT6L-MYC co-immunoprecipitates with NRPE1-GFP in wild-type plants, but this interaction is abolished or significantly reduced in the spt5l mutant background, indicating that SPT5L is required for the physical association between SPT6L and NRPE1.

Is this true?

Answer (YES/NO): YES